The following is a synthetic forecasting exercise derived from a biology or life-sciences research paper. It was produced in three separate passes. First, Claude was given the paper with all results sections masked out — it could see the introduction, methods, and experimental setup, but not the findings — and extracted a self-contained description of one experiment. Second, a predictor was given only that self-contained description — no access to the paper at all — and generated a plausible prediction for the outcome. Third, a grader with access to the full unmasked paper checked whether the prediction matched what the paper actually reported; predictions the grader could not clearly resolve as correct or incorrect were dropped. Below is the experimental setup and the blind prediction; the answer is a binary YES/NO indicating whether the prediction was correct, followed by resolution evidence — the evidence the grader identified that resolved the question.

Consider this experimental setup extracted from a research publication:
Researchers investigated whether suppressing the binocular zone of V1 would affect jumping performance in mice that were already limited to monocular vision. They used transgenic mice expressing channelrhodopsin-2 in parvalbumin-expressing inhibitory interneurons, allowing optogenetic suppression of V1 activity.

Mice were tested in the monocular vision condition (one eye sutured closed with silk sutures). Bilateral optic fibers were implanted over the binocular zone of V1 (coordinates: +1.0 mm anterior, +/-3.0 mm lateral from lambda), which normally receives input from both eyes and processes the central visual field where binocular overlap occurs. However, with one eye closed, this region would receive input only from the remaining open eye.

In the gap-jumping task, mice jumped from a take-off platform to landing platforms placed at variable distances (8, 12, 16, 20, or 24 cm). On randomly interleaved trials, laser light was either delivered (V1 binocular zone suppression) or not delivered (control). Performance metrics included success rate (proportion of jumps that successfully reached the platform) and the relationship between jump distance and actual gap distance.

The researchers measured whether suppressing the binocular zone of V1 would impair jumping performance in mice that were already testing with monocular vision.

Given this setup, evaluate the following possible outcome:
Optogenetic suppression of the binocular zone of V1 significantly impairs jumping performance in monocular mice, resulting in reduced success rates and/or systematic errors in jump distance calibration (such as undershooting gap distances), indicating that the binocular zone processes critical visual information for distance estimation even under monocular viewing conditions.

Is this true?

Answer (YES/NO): NO